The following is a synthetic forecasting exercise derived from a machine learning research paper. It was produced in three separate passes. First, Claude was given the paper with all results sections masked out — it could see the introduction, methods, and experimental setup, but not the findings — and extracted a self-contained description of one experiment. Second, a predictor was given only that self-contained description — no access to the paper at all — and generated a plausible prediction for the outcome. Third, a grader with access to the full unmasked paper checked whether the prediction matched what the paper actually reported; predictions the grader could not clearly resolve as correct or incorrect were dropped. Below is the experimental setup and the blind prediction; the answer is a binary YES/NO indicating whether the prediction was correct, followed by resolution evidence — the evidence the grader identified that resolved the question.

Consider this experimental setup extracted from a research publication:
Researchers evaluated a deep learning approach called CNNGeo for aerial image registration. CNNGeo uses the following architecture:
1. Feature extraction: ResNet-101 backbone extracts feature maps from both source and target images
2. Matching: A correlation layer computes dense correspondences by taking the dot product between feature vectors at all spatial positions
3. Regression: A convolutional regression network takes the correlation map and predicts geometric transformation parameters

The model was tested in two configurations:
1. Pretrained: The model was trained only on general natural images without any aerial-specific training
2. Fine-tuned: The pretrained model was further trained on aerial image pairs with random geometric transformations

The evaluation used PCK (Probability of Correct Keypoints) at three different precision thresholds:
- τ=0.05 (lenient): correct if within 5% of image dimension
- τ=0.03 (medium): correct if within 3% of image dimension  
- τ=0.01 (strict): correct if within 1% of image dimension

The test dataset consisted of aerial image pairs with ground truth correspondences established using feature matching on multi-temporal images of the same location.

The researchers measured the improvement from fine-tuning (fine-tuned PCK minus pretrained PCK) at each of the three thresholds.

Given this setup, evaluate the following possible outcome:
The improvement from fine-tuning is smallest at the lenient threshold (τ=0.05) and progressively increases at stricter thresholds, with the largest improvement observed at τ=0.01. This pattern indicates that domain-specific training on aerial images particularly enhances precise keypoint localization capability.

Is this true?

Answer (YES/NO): NO